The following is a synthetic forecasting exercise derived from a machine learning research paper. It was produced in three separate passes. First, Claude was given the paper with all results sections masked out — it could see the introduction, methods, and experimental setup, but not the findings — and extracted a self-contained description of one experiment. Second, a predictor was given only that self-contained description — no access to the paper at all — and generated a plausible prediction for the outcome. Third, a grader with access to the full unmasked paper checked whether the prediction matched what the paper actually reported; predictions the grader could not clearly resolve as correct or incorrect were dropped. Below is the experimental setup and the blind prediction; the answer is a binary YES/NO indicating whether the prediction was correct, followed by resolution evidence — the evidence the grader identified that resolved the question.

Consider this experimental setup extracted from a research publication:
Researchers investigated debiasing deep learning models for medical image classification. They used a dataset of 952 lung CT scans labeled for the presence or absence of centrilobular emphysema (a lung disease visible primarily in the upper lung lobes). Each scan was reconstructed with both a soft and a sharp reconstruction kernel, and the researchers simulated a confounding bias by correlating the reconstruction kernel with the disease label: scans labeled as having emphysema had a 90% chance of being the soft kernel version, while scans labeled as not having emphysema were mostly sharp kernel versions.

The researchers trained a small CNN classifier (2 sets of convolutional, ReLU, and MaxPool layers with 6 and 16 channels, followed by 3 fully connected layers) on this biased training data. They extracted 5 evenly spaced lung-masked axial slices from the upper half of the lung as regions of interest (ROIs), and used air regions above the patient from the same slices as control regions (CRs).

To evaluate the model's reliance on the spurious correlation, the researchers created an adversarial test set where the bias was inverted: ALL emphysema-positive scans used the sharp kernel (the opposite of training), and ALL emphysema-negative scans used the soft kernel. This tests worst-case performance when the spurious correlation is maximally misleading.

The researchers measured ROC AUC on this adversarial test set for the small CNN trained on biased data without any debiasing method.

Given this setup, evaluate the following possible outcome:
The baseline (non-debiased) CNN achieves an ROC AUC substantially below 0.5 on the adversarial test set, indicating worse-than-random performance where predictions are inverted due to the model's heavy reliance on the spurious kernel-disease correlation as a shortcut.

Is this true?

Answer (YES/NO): YES